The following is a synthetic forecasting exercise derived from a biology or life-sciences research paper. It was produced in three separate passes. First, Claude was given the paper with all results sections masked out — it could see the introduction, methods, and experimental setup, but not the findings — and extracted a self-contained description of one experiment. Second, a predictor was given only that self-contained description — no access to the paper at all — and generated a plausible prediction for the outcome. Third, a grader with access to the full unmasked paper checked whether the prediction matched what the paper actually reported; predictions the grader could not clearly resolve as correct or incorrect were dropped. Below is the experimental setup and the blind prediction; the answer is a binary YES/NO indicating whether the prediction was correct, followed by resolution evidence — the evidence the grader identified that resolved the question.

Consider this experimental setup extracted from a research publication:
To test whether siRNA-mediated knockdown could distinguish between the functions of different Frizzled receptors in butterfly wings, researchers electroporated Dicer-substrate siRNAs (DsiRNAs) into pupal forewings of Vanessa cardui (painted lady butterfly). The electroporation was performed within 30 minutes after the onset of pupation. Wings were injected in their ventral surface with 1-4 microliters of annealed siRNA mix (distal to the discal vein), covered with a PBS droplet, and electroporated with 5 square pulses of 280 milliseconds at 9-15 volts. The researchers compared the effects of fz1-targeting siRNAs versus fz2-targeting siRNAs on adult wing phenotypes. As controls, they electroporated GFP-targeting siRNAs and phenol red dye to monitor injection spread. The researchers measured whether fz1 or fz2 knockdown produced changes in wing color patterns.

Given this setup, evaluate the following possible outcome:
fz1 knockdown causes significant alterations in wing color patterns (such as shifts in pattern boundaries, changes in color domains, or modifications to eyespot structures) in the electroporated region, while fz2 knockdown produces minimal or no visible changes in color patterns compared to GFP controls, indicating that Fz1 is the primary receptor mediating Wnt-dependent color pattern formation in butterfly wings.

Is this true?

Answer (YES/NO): NO